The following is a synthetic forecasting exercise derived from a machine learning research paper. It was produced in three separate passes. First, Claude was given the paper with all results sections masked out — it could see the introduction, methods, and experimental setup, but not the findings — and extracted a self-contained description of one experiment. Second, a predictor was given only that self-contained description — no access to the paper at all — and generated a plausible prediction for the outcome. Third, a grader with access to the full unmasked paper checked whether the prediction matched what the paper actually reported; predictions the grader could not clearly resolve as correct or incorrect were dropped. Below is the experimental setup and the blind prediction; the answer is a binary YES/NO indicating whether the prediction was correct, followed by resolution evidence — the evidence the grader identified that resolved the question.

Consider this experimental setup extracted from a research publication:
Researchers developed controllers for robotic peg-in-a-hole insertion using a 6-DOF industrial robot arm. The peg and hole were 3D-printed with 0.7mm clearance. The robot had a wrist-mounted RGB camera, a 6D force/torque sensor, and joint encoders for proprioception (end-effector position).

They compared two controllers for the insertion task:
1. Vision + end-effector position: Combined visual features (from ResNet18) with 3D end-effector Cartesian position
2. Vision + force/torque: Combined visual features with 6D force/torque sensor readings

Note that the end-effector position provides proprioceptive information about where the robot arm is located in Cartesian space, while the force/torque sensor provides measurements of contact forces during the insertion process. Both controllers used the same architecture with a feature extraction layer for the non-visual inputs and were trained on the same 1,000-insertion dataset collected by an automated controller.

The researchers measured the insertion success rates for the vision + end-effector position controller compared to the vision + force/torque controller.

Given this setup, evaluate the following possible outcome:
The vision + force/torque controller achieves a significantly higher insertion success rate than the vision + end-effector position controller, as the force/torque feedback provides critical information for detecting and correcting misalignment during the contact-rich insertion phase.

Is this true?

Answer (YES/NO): YES